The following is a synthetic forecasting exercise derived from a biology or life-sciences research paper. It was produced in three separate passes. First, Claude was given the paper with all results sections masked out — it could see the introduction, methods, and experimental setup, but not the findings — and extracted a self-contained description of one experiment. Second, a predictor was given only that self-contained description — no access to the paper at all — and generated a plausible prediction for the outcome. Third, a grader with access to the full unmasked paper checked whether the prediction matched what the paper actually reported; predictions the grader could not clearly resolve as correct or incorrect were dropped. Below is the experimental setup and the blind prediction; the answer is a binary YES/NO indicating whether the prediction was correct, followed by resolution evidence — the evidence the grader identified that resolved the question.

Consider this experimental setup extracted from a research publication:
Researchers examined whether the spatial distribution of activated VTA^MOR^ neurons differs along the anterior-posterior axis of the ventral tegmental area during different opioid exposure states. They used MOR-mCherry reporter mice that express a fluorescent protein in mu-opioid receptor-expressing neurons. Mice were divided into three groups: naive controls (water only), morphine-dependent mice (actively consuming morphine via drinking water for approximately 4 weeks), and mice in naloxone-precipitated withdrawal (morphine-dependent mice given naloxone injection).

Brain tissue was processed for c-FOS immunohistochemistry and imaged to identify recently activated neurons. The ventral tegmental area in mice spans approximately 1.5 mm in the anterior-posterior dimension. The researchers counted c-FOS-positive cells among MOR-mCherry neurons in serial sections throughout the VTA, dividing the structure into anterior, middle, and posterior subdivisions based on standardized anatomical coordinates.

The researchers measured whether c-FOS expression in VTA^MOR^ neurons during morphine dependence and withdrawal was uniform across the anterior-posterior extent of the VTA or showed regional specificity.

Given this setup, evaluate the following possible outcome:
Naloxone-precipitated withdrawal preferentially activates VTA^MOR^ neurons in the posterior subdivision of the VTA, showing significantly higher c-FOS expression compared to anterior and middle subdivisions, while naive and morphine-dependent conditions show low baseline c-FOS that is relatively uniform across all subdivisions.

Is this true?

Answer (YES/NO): NO